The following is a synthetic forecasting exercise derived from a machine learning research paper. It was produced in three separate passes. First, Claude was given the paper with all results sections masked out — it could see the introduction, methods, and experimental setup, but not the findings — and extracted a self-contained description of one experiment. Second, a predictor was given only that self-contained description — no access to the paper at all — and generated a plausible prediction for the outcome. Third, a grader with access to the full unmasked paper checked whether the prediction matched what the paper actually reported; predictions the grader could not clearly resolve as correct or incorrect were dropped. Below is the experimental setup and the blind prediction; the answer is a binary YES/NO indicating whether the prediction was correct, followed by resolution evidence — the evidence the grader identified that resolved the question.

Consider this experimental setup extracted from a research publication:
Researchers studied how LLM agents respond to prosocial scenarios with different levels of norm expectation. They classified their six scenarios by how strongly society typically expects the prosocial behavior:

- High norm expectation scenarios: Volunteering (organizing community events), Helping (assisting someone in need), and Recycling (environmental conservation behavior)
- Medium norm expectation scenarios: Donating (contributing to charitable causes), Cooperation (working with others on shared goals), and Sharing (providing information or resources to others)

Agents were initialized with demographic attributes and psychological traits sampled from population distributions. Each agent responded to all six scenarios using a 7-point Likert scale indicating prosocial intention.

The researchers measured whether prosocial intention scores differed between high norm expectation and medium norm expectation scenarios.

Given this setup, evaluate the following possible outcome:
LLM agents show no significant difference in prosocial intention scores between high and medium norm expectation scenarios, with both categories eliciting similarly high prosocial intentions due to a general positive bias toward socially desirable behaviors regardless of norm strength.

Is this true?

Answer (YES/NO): NO